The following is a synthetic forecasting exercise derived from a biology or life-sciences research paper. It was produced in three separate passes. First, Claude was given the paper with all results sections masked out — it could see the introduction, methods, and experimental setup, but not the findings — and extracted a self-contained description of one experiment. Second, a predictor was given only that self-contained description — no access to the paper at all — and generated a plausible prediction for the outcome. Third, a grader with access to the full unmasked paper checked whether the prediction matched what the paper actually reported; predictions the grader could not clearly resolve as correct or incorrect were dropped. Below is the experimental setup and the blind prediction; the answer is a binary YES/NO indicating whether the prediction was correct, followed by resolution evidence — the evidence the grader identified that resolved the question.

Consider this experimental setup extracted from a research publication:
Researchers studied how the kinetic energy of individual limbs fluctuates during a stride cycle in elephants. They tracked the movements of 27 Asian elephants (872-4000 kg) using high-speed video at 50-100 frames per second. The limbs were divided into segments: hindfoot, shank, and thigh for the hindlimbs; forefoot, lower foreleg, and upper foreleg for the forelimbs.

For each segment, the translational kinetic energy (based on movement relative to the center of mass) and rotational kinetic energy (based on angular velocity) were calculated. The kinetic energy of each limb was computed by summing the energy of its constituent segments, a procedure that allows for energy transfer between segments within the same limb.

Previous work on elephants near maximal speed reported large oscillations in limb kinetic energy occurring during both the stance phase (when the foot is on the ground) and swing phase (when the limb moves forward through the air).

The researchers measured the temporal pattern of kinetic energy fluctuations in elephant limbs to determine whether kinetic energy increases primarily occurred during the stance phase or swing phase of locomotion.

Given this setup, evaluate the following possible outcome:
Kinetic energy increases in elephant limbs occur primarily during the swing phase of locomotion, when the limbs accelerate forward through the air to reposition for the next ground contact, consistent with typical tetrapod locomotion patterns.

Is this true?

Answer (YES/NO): NO